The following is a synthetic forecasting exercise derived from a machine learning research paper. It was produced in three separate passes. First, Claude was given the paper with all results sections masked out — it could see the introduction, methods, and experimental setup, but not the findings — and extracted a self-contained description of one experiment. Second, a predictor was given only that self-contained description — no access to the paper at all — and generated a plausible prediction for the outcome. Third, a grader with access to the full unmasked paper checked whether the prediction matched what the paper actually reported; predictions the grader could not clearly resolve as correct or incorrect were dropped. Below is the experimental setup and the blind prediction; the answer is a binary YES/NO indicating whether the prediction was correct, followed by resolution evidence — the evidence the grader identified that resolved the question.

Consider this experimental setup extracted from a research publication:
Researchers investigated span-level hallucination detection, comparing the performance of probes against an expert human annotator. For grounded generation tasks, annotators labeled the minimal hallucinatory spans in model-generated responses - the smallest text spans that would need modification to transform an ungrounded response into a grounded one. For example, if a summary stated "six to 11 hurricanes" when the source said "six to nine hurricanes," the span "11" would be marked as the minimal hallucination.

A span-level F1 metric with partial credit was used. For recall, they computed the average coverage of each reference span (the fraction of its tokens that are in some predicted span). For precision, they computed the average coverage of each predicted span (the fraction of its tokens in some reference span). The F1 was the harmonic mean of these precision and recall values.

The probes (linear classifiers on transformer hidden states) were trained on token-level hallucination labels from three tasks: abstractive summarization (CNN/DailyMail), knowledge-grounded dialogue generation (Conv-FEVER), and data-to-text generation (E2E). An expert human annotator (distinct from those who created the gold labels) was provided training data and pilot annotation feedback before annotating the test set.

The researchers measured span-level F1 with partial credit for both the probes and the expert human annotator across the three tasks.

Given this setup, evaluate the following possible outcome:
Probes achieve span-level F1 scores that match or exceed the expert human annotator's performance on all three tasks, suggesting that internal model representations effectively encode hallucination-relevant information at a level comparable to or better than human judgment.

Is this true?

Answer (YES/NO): NO